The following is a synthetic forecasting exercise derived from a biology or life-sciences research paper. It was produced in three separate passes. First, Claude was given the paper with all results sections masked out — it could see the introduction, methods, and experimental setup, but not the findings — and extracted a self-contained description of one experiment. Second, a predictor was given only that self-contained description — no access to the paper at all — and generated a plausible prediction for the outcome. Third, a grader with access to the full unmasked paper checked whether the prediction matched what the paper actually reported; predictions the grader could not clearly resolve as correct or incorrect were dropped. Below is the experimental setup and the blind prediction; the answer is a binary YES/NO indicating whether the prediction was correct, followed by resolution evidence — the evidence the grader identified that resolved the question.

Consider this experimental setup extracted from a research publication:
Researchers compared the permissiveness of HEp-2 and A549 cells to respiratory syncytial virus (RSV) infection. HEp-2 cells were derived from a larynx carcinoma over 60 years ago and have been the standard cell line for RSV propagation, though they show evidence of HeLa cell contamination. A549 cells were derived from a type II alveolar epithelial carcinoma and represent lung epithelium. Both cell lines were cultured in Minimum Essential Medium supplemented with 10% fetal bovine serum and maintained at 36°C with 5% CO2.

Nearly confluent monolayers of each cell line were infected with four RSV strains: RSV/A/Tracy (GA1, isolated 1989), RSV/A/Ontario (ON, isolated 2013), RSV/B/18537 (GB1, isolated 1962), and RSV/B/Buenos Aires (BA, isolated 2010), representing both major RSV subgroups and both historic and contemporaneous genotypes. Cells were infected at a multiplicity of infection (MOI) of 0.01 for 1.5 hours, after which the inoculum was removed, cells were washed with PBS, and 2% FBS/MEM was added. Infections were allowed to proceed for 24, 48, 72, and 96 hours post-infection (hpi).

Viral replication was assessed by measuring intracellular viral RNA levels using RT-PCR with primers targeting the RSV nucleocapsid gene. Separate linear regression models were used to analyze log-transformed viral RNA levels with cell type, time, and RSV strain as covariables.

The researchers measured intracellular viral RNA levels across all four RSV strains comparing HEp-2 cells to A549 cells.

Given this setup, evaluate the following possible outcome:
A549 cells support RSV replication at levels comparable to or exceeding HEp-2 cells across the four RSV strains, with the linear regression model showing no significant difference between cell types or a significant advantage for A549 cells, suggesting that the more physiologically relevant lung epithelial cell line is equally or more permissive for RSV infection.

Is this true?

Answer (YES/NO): NO